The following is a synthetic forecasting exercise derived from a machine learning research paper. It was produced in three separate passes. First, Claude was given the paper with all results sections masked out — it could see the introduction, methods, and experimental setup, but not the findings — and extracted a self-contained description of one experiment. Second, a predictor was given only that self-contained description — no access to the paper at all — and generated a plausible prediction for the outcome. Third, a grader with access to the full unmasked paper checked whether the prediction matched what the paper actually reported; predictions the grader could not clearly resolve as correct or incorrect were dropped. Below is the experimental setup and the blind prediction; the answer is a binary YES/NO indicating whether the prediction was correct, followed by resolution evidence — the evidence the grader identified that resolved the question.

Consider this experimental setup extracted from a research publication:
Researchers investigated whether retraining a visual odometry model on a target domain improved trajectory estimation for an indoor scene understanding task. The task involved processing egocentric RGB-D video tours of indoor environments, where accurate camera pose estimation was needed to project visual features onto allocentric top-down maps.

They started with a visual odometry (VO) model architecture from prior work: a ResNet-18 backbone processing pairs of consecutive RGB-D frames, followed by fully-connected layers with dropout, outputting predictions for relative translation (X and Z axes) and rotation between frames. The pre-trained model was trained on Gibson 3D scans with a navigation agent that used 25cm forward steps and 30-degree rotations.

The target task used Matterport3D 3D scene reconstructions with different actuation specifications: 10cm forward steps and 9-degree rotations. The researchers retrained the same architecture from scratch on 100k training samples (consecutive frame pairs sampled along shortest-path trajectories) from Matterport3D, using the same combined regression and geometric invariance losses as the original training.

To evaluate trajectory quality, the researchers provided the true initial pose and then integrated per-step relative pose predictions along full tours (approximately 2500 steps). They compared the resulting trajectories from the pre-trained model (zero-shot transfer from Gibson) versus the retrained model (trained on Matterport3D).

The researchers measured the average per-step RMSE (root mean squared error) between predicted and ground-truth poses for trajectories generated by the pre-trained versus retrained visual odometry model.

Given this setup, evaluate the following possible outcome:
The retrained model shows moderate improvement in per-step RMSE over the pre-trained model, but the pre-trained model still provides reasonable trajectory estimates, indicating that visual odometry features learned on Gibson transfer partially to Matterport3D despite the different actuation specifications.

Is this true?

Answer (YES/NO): NO